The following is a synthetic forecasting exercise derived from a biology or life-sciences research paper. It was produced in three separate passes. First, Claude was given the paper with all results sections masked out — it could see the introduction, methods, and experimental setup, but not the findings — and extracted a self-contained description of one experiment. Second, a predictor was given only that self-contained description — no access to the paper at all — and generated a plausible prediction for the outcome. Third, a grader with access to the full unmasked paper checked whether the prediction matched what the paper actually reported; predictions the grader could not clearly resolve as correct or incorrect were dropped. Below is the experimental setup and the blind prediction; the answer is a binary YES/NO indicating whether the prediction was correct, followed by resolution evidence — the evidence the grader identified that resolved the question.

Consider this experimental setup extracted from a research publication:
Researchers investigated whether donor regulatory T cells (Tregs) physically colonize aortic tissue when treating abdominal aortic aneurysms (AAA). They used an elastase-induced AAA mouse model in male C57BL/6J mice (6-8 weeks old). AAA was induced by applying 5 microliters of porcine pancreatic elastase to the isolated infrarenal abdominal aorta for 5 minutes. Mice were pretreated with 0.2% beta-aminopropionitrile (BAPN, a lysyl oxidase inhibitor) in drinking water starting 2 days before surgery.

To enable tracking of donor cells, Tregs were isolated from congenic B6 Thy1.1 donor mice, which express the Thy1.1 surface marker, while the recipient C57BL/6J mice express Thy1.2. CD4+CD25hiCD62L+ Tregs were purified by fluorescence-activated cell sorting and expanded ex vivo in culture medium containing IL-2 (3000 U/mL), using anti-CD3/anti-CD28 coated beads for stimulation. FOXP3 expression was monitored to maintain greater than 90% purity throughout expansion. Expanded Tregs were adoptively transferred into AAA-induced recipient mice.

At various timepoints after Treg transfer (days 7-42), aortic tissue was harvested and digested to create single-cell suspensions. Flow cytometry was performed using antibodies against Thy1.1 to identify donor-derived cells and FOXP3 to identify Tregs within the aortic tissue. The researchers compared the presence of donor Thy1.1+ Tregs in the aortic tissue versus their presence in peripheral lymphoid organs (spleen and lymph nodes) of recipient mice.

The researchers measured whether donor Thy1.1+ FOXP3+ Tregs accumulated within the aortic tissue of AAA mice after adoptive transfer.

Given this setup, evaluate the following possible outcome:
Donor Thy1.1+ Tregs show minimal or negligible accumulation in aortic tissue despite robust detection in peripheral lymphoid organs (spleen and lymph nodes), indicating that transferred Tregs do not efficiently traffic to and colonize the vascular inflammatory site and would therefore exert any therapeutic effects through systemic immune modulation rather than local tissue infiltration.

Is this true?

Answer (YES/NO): YES